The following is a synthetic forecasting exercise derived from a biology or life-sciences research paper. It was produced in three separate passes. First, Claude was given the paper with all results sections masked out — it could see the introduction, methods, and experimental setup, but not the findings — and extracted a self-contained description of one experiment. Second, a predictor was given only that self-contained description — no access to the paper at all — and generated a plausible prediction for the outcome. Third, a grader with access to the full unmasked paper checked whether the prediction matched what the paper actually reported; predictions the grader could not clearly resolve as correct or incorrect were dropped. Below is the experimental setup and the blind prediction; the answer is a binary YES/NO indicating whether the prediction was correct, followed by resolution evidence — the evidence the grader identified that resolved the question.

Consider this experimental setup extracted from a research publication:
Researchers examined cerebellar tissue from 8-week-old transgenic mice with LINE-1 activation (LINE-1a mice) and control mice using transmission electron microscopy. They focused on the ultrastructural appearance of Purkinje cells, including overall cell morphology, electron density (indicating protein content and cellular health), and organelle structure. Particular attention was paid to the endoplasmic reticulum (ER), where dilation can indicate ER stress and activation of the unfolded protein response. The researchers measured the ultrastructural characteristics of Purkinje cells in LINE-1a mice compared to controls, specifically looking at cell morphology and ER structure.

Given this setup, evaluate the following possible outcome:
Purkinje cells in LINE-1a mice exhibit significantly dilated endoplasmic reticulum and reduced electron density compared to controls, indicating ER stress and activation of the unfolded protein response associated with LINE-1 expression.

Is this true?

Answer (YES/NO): NO